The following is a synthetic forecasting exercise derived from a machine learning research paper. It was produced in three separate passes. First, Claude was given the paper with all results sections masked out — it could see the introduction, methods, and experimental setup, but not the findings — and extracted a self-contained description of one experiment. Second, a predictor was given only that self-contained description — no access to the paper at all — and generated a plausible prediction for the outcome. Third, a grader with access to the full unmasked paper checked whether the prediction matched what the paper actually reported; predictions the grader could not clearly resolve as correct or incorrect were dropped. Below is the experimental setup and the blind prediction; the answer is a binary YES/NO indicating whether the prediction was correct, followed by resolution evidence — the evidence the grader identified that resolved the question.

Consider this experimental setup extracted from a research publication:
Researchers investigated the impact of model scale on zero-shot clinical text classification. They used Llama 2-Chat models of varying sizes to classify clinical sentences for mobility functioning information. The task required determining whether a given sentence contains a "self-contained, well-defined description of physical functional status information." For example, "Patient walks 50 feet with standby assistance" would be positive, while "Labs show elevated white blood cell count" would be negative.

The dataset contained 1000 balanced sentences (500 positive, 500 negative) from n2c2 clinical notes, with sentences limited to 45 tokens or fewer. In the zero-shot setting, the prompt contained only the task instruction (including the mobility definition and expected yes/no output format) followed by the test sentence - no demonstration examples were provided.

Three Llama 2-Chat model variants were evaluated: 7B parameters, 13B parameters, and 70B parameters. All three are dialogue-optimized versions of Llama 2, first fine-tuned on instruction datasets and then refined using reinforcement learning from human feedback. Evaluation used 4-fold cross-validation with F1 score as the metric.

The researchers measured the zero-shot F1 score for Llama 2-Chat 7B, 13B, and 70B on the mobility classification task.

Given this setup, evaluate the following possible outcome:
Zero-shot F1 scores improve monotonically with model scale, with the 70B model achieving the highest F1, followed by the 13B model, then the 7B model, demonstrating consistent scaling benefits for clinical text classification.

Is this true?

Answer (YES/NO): YES